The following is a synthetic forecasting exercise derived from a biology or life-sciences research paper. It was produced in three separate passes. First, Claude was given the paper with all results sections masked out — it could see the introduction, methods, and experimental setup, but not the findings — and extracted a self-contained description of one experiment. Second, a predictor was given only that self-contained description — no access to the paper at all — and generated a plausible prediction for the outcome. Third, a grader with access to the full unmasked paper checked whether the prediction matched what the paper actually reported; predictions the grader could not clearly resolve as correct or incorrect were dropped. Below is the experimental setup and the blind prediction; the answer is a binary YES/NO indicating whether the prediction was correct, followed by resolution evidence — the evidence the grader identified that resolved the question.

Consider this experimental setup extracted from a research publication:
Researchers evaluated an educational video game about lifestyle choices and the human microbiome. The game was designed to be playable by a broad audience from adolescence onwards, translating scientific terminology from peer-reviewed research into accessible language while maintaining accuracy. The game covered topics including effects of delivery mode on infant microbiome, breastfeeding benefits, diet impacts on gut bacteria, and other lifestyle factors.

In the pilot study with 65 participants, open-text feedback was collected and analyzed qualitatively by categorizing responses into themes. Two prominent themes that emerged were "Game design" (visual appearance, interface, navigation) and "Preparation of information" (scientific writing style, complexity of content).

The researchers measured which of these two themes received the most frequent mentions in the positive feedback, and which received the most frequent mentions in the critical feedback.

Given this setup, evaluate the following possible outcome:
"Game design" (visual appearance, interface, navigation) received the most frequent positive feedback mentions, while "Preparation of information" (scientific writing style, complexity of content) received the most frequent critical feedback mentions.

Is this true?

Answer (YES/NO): NO